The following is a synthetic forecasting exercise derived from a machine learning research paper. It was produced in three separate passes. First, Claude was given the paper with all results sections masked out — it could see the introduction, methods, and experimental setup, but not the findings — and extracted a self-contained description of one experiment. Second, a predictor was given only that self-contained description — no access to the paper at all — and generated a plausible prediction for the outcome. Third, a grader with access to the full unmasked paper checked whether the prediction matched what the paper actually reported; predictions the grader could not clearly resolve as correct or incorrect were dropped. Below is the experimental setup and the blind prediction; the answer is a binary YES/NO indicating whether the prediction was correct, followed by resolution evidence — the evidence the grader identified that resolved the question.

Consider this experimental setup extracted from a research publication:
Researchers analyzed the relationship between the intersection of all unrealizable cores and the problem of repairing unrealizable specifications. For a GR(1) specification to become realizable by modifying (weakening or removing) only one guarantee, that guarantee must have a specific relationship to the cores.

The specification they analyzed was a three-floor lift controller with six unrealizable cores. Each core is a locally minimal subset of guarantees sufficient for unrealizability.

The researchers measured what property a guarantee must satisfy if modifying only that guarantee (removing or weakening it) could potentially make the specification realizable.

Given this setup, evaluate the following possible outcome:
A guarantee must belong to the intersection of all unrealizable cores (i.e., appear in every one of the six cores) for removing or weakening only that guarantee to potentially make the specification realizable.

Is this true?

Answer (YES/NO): YES